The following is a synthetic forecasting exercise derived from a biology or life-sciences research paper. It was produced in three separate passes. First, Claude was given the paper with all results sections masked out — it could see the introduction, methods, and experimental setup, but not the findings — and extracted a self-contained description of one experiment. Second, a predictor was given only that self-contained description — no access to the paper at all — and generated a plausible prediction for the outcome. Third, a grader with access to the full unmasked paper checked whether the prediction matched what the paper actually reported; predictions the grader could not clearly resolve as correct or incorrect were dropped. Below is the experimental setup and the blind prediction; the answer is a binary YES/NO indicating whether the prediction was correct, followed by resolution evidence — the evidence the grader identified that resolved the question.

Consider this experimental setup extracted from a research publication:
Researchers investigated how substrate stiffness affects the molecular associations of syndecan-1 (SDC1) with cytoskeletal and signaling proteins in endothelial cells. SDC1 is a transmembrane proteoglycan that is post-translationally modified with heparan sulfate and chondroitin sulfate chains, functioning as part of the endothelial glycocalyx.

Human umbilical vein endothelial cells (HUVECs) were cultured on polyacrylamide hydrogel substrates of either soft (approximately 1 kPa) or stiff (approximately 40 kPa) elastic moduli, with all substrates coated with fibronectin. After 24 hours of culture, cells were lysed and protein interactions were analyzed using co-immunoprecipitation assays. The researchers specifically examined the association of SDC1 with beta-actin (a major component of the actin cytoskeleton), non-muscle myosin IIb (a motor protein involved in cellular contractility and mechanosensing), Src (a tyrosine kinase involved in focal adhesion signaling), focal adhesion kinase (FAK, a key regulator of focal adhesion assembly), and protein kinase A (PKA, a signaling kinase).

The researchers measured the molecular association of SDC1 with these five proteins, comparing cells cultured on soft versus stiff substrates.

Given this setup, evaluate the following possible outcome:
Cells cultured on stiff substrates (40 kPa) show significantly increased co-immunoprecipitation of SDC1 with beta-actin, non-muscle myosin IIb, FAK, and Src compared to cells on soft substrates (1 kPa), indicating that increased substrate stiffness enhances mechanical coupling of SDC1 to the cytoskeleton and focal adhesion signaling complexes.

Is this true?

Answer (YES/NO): NO